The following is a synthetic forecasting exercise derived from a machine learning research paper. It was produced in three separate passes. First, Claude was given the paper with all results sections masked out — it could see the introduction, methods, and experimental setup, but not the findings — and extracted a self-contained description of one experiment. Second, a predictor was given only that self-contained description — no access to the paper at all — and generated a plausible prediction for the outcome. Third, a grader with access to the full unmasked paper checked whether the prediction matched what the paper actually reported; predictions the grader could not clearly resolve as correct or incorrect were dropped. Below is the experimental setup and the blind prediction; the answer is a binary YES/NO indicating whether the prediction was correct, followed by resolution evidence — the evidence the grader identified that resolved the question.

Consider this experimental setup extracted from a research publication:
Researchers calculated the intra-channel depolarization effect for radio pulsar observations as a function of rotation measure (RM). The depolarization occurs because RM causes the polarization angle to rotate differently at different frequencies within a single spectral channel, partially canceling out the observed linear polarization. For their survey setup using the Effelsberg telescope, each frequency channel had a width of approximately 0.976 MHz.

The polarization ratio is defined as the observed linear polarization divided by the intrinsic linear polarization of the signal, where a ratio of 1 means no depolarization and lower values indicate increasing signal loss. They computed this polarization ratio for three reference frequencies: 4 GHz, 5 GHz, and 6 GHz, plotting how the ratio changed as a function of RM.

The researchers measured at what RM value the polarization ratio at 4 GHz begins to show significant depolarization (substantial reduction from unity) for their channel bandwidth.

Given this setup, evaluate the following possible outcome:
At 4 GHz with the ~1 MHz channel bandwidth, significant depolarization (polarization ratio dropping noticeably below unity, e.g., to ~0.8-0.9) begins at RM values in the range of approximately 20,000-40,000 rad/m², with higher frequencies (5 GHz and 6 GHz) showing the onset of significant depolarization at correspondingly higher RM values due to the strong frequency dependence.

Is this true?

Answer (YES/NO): NO